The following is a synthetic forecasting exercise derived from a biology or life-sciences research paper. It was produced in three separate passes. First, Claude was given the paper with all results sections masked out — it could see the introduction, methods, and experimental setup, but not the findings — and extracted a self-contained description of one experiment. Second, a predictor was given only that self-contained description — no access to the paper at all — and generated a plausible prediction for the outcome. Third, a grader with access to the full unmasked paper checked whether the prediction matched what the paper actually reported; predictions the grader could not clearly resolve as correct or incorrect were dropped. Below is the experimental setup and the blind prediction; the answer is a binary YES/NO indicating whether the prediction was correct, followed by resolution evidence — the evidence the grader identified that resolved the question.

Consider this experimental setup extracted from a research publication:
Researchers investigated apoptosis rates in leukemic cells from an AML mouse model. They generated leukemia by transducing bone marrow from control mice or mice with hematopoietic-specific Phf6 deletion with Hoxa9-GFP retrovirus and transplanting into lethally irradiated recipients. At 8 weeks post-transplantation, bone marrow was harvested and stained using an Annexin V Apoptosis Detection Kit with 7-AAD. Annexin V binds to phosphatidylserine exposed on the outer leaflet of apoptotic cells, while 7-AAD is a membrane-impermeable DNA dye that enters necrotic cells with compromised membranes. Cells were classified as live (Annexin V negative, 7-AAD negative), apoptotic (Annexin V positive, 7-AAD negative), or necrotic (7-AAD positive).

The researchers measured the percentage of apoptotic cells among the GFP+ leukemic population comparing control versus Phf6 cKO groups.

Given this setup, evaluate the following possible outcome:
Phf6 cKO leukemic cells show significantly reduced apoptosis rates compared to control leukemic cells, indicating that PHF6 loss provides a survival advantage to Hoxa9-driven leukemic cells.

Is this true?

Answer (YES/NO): NO